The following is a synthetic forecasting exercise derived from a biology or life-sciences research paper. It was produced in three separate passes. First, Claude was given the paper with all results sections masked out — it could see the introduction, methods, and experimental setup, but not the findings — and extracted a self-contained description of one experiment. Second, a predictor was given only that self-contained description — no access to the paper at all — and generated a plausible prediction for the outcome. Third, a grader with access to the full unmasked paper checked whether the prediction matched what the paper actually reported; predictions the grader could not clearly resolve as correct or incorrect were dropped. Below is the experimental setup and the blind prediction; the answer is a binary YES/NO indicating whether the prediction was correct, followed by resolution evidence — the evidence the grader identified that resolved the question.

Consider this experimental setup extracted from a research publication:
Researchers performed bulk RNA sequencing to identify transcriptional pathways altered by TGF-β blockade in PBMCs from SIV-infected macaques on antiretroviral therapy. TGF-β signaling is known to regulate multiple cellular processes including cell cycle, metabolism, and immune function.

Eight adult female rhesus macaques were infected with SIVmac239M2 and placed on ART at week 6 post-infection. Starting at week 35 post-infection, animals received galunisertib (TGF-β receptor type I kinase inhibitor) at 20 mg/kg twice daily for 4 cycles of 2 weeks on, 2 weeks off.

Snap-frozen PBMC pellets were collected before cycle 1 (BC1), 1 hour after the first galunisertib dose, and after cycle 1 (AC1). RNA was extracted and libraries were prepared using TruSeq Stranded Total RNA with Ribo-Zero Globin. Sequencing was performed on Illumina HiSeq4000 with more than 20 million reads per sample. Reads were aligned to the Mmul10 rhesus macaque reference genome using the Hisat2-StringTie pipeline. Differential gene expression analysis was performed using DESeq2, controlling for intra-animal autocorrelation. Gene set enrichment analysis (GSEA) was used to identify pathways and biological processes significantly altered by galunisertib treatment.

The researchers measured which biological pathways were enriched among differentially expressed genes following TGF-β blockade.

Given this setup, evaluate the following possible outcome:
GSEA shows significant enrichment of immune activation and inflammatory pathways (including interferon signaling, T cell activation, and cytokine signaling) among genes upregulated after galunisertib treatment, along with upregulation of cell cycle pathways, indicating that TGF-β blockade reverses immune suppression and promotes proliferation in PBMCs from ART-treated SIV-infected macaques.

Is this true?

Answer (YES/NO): NO